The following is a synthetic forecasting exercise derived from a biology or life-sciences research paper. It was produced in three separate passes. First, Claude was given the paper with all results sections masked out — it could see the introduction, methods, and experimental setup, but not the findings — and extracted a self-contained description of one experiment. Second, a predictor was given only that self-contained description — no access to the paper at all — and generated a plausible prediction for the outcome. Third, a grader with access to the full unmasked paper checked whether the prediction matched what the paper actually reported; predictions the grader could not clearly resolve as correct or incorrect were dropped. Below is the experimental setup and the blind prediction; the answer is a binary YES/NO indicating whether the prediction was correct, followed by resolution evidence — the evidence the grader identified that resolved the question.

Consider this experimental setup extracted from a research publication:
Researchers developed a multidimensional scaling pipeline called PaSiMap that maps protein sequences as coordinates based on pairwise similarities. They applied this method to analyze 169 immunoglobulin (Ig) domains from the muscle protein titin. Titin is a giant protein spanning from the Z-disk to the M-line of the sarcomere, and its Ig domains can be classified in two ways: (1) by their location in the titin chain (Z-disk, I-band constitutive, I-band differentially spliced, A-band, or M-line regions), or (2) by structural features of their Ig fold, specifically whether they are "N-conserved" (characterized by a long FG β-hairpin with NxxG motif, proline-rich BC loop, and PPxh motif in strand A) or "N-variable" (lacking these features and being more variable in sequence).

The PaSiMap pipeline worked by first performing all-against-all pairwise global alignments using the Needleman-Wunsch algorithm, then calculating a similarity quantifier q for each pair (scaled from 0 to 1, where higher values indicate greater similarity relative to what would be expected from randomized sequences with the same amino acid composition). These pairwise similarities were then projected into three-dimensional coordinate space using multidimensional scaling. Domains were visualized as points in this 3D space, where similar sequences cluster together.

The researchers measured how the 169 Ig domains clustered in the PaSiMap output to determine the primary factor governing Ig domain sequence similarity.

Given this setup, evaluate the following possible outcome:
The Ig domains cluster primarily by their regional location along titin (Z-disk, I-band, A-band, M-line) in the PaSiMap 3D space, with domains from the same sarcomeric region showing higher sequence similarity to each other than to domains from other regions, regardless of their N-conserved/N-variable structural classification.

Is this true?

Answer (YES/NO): YES